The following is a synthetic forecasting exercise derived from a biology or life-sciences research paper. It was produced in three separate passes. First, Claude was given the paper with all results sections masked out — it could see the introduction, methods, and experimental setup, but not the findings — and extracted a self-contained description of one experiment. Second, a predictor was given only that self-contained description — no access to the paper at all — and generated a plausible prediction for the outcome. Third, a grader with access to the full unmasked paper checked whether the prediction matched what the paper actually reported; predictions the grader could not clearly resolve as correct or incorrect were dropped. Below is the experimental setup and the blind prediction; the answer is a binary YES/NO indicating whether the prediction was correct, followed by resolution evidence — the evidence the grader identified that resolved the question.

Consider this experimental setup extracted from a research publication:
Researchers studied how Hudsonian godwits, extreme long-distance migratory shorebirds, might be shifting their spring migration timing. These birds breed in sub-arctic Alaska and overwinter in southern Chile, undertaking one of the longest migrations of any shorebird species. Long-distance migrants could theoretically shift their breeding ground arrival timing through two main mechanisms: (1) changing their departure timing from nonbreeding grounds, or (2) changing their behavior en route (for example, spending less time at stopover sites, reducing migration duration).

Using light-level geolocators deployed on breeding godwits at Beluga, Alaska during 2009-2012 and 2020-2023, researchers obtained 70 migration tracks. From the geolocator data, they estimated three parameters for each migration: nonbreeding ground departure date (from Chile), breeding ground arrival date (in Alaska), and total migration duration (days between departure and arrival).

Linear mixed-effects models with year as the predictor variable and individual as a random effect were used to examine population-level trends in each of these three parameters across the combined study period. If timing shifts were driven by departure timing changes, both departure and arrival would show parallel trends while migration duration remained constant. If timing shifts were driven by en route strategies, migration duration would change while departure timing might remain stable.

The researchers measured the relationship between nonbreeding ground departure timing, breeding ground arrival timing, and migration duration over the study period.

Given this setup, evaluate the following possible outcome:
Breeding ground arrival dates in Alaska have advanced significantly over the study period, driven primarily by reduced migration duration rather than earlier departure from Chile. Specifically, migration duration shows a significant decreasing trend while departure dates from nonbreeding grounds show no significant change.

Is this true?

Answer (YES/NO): NO